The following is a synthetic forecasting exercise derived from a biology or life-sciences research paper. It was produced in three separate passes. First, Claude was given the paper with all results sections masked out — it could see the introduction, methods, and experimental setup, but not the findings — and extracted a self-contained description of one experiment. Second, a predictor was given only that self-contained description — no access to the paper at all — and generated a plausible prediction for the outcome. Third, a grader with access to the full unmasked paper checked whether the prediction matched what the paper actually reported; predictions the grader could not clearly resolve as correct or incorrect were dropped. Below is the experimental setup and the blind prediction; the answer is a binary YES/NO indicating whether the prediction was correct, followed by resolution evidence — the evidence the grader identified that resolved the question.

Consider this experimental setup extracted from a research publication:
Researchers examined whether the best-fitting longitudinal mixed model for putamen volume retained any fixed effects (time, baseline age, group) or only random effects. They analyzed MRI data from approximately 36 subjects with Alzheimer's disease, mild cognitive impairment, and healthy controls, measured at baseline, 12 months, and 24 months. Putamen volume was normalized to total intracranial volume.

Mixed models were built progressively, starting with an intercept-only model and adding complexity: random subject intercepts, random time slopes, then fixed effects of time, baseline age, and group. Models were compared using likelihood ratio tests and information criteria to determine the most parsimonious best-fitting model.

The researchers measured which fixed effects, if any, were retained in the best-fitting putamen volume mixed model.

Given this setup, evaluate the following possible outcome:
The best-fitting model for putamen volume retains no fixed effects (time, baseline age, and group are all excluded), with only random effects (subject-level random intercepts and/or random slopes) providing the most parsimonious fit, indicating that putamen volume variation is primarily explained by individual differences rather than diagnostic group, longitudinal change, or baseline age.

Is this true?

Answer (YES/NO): YES